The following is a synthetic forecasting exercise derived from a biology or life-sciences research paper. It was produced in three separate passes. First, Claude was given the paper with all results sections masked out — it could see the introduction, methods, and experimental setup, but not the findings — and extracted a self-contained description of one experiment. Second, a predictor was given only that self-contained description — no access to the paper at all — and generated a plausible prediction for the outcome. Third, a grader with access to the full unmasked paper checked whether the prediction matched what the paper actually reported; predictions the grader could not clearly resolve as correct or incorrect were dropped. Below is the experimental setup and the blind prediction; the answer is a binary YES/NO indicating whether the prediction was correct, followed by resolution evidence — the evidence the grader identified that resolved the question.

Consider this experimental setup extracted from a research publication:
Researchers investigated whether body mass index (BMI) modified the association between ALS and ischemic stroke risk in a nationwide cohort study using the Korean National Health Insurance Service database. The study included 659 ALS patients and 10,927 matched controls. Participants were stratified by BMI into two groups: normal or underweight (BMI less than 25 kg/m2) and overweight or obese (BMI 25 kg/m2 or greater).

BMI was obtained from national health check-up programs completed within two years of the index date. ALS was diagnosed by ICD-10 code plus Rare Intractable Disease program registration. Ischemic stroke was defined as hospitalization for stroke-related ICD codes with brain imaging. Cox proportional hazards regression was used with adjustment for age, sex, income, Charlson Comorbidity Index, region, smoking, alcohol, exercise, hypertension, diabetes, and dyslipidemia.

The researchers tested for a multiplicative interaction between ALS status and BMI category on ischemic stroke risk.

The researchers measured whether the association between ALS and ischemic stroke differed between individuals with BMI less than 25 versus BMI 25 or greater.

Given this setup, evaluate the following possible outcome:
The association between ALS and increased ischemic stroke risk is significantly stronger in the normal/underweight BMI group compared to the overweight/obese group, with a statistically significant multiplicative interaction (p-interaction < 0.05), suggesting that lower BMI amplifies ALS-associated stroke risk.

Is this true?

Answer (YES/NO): NO